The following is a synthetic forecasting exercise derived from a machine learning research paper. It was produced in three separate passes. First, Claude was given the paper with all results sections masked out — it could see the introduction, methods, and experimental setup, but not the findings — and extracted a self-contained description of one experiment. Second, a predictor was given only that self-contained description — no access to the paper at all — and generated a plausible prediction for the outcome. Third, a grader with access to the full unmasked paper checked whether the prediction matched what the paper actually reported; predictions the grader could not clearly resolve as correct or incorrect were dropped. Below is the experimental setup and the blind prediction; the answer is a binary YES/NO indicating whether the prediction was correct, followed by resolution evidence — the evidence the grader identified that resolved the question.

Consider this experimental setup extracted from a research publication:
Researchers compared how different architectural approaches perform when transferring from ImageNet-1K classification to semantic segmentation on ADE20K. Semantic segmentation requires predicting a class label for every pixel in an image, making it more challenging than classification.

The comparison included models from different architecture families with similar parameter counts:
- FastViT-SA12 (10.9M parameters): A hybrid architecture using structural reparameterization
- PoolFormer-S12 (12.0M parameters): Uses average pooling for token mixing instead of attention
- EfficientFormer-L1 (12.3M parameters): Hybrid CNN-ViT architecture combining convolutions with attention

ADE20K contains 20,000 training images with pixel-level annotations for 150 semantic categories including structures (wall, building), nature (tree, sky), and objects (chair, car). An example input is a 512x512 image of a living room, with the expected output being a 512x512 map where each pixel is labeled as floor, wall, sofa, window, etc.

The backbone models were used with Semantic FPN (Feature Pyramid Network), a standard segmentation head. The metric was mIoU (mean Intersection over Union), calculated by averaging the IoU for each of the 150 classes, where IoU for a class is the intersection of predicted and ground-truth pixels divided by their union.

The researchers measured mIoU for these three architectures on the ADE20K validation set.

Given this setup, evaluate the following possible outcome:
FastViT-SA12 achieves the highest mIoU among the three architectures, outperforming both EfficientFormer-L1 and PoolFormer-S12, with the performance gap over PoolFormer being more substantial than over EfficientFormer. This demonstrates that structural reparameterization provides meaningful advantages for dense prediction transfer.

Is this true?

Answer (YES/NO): NO